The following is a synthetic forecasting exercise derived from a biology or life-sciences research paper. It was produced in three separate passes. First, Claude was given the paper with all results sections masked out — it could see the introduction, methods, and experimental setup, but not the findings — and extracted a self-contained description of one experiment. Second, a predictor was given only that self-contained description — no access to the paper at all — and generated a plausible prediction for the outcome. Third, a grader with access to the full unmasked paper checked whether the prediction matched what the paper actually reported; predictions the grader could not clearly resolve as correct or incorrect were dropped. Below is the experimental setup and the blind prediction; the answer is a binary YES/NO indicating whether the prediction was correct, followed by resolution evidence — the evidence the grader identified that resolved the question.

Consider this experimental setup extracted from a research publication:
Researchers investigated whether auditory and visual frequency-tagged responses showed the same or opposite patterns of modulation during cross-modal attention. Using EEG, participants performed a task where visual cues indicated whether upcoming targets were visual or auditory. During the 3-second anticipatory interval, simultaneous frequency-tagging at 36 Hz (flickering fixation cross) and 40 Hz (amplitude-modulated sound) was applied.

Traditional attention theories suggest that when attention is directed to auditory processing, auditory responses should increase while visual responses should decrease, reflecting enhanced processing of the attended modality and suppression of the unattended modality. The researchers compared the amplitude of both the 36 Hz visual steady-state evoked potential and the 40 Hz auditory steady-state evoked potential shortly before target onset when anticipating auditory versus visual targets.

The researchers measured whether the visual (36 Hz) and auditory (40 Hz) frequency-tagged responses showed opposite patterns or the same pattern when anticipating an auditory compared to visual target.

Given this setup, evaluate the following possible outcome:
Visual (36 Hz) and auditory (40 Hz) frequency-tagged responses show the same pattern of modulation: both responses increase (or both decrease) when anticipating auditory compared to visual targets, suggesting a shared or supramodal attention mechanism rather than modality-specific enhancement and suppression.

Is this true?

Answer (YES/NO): YES